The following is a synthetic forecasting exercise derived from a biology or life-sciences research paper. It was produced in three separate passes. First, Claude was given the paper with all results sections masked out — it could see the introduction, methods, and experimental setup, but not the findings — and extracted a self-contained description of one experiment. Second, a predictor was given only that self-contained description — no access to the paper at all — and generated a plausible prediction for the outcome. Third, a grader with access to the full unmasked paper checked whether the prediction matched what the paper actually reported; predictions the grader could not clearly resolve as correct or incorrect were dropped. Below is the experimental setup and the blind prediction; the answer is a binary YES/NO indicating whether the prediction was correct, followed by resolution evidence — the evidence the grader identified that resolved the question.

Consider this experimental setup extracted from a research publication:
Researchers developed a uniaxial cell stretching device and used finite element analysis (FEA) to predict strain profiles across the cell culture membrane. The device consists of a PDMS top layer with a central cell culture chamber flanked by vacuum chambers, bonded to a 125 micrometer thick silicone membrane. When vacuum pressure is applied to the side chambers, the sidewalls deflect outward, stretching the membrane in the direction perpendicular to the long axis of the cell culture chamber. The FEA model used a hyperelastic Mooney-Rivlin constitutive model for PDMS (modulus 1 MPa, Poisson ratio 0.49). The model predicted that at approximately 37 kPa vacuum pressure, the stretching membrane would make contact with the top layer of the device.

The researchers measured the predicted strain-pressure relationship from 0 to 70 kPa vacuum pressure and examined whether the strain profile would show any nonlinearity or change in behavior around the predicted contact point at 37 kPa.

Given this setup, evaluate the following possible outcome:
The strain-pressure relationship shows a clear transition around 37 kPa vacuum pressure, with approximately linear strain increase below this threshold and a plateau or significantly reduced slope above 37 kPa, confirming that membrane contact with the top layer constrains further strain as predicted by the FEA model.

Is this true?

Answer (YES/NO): YES